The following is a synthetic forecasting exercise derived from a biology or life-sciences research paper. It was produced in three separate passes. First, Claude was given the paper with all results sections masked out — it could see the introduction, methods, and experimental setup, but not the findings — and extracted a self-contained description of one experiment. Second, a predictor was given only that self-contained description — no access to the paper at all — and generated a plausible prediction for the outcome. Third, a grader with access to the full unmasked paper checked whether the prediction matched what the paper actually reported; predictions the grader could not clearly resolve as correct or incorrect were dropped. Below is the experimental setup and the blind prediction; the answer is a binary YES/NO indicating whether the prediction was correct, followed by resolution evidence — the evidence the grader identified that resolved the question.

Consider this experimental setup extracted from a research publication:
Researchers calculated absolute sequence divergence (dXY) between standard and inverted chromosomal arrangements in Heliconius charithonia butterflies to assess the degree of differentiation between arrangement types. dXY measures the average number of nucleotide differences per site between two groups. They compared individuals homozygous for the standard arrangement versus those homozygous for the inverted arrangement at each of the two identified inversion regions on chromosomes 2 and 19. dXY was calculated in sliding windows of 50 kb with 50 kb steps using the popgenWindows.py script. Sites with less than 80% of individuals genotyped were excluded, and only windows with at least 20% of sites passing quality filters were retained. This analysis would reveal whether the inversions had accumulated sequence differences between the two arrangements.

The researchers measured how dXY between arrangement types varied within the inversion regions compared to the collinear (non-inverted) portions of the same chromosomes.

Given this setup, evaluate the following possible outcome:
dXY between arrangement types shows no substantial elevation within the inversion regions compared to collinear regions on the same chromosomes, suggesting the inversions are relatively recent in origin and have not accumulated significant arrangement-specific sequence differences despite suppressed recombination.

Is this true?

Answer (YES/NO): NO